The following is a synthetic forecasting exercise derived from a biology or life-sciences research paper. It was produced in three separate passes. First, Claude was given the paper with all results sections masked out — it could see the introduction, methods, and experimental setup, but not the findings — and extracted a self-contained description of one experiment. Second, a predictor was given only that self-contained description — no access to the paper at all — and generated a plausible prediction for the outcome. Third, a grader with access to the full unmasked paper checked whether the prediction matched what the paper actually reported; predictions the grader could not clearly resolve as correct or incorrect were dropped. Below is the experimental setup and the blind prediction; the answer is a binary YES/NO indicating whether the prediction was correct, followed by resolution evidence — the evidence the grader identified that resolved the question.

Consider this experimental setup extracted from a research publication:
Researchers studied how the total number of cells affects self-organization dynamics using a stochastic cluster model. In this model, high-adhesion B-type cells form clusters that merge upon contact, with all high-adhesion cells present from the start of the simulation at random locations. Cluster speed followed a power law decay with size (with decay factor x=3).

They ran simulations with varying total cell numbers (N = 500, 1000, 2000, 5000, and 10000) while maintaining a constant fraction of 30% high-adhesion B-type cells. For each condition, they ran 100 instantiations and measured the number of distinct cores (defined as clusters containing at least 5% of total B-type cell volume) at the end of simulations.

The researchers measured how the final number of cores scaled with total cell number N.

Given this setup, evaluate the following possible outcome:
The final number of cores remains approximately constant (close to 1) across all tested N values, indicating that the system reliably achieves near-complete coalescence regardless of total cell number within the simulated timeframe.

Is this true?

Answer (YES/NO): NO